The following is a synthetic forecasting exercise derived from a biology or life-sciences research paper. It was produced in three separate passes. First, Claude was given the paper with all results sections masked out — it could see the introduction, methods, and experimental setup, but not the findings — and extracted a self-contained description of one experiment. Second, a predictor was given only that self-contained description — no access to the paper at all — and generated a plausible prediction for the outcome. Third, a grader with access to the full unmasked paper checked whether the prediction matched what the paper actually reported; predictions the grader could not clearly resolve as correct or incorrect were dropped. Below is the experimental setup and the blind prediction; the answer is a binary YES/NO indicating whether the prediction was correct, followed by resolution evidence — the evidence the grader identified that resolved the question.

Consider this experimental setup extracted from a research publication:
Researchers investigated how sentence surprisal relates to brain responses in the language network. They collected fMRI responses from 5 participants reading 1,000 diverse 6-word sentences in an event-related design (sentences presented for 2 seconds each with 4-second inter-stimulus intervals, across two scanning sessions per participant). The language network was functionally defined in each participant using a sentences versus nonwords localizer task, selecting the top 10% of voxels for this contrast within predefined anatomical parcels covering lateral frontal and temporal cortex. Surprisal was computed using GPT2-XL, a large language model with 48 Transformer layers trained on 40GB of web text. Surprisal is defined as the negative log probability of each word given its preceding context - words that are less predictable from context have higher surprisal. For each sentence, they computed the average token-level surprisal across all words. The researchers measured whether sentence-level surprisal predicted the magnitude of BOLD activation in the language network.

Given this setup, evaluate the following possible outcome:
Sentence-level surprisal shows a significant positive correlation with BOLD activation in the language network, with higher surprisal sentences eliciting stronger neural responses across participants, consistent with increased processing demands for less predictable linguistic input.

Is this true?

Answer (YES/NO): YES